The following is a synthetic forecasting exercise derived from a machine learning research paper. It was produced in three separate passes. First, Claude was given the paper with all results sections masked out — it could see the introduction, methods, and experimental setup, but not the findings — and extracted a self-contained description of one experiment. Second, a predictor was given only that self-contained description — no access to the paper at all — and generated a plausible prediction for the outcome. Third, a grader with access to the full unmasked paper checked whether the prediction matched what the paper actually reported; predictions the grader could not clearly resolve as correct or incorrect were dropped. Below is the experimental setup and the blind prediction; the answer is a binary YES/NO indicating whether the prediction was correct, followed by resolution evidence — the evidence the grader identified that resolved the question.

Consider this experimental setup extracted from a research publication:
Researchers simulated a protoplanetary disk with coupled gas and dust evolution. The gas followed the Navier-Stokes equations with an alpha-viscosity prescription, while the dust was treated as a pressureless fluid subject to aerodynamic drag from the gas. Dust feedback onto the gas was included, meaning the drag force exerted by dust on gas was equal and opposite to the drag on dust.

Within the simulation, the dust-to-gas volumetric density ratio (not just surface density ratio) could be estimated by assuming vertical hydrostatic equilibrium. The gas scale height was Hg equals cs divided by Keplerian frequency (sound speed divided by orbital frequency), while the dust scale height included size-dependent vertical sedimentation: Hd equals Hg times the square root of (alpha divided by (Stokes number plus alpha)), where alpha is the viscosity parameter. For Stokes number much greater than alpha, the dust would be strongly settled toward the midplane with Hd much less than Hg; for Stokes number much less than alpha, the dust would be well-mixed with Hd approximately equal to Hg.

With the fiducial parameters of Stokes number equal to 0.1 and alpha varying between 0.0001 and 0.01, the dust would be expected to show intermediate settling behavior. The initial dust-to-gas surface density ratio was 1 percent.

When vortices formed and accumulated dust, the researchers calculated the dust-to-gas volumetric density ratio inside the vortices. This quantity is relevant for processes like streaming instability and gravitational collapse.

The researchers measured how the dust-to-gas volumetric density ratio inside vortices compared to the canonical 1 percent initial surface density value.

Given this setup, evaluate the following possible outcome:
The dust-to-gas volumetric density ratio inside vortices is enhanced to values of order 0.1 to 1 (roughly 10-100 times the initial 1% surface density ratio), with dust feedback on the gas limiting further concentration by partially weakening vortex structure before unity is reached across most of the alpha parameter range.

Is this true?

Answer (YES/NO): NO